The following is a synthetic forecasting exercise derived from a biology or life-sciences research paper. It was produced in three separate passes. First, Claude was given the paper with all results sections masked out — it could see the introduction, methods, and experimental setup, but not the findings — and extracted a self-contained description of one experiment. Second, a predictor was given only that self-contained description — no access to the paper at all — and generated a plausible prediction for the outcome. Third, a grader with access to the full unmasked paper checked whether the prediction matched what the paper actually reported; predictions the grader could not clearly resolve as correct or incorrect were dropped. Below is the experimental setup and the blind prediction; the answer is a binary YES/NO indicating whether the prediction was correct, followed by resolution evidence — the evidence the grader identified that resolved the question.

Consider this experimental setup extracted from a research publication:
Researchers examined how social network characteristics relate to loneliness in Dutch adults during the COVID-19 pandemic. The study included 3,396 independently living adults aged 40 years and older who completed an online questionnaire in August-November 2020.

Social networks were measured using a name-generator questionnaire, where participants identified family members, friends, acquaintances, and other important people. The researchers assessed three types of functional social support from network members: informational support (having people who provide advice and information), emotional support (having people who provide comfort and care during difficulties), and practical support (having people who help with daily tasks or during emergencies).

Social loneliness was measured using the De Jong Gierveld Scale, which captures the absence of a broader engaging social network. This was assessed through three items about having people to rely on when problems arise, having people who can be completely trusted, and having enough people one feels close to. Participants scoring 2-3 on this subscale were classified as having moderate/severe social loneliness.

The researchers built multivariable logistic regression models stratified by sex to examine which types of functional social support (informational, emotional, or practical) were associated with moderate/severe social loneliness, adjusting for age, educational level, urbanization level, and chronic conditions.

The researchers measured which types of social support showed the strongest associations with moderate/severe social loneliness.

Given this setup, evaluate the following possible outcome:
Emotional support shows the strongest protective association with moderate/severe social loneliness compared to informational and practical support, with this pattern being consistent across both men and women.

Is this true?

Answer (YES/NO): NO